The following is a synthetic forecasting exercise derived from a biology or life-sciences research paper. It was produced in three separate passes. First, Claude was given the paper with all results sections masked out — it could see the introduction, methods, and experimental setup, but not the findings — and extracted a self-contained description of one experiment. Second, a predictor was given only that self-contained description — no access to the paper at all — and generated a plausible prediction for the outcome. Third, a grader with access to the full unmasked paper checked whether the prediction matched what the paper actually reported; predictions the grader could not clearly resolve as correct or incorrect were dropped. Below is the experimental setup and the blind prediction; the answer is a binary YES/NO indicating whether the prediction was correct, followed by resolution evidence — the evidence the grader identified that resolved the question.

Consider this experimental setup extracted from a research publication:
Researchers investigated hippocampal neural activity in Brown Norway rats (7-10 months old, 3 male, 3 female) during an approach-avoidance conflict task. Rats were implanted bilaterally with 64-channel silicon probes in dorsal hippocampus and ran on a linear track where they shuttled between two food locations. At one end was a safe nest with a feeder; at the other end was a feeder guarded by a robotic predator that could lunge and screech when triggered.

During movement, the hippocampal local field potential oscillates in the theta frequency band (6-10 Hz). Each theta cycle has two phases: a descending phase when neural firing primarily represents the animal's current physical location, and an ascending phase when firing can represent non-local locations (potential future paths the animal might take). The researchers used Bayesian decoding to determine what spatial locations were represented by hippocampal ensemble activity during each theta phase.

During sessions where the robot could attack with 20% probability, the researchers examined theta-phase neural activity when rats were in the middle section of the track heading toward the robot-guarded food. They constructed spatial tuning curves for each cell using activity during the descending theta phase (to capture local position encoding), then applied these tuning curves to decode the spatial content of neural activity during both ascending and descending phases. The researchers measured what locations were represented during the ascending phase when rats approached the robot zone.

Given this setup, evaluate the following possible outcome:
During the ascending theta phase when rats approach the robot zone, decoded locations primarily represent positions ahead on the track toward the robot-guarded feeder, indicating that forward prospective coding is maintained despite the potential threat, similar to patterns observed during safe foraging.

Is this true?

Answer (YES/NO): NO